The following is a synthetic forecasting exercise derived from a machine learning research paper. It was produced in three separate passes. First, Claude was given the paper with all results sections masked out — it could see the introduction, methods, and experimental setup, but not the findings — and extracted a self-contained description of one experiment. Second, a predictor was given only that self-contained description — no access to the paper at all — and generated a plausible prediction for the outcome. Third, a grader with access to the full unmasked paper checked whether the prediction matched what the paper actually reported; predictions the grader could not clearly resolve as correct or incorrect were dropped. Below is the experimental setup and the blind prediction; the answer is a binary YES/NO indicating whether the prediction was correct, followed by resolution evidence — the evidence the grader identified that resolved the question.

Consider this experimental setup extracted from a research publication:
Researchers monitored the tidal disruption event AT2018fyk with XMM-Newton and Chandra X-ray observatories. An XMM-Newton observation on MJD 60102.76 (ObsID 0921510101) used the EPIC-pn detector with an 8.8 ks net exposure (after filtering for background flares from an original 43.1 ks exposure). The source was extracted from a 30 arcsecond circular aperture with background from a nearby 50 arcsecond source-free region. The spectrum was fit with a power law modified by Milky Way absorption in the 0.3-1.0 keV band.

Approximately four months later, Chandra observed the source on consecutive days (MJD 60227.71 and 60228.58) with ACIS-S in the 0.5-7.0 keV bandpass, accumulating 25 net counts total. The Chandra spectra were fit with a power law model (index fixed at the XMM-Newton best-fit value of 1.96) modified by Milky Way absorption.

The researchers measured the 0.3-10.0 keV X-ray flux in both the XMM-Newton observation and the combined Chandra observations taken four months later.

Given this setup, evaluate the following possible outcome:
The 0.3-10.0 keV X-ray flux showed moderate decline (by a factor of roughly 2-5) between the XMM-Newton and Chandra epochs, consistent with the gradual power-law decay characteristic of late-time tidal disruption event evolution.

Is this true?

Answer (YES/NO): NO